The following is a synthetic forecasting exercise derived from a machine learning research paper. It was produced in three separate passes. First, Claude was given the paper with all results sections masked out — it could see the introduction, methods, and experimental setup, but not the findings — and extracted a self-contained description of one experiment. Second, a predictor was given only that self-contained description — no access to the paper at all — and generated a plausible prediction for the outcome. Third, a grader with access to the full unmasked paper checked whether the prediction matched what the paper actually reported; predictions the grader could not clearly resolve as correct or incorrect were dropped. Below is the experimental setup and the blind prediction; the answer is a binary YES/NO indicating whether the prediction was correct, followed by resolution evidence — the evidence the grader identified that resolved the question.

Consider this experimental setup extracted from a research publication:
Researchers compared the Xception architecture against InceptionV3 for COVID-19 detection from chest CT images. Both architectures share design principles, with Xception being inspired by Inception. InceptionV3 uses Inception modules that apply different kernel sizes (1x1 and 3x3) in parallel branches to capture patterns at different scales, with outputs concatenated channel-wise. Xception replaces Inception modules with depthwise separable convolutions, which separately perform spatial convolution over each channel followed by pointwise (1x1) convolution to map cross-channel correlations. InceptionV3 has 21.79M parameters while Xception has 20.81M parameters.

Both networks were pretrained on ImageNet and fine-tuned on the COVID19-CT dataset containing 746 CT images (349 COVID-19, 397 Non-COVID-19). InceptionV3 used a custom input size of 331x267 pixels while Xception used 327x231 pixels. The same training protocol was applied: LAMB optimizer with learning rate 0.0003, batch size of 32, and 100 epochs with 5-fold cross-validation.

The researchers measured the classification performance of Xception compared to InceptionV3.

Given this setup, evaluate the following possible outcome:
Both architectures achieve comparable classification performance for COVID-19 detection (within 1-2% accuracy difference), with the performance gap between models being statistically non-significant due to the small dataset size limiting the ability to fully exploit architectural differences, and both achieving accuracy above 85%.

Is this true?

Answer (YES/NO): YES